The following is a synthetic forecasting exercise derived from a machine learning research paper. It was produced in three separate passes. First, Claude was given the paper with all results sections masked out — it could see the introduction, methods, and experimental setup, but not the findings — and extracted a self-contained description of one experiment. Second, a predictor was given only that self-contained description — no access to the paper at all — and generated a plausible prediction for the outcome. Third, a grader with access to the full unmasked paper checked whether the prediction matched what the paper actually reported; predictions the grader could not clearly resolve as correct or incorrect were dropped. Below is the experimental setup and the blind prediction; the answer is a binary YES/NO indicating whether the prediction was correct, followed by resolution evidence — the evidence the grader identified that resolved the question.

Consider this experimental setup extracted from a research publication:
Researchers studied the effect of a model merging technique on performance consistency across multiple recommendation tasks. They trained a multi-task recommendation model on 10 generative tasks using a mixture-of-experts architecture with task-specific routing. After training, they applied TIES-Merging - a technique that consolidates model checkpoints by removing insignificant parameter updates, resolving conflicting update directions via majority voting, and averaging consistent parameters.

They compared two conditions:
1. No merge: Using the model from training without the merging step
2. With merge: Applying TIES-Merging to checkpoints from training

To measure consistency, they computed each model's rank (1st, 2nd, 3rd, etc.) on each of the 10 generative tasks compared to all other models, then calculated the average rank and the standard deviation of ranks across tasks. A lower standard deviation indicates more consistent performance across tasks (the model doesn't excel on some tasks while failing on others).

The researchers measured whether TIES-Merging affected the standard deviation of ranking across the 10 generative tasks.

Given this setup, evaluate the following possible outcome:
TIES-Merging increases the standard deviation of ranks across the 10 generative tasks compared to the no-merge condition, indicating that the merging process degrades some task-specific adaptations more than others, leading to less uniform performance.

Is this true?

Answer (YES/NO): NO